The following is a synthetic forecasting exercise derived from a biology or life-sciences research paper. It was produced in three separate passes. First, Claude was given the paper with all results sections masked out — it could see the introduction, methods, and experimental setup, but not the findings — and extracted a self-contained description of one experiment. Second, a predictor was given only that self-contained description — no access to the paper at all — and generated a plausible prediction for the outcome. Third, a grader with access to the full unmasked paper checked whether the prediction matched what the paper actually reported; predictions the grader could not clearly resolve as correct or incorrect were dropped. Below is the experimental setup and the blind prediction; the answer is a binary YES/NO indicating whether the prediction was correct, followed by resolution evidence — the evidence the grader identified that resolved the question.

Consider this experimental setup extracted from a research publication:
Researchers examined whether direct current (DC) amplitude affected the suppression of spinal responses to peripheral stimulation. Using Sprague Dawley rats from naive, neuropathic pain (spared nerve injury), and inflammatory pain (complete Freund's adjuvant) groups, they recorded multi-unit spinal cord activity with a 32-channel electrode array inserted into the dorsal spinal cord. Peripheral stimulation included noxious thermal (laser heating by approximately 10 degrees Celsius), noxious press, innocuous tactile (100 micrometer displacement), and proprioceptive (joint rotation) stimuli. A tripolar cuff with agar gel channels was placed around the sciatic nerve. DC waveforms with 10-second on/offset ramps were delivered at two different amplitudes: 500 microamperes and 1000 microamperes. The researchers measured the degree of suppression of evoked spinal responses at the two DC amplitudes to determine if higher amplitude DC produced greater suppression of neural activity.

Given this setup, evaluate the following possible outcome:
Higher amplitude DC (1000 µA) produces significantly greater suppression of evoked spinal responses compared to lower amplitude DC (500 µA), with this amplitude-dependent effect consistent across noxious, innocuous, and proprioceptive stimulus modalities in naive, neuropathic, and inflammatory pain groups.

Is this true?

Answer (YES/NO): NO